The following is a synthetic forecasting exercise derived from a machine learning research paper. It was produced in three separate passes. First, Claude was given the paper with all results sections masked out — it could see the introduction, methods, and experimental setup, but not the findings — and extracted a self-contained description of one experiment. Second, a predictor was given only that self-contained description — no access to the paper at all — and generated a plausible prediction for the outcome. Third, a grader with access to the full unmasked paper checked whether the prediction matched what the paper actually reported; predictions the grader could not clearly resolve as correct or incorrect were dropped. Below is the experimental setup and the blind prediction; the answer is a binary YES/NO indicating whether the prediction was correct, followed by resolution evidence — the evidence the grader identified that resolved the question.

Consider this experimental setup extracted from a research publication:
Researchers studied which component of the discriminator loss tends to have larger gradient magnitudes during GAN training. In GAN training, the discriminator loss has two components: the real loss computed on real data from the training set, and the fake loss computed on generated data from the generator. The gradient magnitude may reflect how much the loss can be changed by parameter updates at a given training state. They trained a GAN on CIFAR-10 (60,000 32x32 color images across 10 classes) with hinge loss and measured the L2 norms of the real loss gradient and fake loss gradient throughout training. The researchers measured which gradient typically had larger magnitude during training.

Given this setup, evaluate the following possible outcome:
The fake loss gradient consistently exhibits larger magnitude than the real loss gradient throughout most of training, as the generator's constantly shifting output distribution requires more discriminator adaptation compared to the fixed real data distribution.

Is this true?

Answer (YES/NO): YES